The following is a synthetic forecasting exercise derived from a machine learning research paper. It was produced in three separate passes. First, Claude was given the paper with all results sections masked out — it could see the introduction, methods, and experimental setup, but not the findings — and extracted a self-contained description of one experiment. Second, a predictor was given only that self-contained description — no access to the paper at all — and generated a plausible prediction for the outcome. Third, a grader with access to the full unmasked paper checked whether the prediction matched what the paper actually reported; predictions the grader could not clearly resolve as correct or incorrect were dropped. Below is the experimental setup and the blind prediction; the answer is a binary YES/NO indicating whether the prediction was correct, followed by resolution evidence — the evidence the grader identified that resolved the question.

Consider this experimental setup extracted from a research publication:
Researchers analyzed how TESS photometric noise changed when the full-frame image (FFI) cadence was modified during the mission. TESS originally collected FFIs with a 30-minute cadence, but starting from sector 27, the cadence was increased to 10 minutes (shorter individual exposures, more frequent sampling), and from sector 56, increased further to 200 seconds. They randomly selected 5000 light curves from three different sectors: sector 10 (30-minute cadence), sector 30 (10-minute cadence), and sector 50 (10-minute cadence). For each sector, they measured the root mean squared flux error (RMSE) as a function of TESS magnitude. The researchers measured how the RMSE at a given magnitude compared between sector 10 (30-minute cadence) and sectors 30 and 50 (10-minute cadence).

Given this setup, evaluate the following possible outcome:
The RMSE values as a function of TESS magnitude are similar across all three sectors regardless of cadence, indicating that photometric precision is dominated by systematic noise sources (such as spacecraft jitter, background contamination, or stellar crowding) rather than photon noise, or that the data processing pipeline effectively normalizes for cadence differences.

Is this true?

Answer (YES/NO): NO